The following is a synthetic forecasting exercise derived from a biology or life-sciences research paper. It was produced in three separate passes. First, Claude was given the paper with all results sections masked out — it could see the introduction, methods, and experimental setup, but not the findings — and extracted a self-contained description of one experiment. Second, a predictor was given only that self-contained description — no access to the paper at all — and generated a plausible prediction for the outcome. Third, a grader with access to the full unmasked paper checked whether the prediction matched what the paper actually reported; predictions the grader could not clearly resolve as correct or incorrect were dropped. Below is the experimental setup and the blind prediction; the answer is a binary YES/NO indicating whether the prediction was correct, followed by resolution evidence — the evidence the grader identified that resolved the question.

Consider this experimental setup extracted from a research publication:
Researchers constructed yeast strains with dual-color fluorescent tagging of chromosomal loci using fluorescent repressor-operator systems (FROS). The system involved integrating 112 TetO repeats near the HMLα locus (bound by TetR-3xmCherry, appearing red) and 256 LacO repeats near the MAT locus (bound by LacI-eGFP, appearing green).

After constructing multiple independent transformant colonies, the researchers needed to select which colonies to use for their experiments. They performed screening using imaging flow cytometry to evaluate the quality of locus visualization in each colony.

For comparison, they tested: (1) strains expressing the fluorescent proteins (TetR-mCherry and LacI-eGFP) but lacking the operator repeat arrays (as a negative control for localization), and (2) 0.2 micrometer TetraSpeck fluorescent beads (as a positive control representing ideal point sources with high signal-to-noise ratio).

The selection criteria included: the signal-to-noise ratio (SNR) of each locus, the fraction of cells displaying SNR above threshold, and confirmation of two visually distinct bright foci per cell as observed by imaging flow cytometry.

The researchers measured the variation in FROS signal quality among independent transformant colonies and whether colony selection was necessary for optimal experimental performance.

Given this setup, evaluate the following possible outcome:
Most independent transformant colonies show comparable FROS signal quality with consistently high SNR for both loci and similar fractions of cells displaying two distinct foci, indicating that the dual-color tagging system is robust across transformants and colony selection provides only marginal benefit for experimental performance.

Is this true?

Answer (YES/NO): NO